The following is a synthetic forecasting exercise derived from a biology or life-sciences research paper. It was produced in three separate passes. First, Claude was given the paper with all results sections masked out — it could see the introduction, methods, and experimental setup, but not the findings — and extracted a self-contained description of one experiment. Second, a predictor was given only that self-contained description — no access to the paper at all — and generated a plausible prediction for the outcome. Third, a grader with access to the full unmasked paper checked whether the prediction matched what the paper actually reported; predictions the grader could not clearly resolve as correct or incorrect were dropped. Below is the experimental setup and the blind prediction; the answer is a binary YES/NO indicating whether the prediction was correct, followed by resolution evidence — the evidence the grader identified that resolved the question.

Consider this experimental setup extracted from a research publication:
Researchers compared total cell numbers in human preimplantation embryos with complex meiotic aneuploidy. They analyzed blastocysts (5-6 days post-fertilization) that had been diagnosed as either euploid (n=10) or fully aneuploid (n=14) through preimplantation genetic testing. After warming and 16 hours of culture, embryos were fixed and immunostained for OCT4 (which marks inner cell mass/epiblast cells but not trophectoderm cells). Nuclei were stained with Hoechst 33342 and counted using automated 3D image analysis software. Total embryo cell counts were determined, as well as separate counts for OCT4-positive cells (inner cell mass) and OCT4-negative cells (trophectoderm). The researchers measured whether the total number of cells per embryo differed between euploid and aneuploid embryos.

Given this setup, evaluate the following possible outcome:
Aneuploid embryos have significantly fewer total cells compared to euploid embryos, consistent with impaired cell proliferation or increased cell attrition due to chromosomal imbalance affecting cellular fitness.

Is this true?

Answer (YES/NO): YES